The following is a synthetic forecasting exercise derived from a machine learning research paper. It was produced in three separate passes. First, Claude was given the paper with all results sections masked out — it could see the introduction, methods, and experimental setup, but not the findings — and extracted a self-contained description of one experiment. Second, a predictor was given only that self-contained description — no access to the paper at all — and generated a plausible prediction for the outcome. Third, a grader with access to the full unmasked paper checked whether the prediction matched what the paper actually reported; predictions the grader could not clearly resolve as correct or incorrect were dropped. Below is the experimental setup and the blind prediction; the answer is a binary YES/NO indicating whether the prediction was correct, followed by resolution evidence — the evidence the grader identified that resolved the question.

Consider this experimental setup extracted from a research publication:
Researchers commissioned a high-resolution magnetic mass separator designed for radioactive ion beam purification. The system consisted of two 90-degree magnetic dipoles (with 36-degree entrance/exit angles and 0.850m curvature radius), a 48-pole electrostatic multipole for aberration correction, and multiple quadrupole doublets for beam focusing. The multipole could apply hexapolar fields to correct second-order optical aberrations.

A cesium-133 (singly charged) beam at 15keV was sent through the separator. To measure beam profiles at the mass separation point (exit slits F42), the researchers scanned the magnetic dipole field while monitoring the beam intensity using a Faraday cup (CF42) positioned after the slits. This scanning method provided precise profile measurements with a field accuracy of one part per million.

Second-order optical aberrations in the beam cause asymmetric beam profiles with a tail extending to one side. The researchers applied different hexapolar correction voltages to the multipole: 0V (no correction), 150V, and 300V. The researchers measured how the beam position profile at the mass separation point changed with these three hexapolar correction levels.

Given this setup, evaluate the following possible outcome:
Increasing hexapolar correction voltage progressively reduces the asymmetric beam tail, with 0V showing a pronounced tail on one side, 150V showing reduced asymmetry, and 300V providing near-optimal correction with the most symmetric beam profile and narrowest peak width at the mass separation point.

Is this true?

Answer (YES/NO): NO